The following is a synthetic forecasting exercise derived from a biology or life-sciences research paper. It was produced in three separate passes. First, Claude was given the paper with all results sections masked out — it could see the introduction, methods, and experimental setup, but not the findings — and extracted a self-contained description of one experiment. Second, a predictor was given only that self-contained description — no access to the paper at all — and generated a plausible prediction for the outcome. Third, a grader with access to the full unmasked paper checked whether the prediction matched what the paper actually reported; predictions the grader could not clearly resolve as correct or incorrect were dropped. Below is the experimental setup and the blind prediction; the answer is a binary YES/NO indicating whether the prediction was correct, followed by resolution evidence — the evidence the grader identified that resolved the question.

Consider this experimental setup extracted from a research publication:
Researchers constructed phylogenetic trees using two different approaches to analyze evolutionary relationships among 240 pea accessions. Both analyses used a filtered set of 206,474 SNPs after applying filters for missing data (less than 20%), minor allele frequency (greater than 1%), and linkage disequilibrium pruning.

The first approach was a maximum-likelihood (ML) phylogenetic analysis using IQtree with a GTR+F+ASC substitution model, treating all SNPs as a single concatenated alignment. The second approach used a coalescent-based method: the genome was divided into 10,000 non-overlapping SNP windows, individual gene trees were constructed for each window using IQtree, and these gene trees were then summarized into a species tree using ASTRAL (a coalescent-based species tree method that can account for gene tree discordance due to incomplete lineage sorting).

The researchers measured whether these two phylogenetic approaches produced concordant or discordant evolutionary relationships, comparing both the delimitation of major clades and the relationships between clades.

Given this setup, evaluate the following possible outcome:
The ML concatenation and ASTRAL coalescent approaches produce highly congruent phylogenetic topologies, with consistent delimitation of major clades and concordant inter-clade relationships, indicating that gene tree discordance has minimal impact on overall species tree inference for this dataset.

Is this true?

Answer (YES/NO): NO